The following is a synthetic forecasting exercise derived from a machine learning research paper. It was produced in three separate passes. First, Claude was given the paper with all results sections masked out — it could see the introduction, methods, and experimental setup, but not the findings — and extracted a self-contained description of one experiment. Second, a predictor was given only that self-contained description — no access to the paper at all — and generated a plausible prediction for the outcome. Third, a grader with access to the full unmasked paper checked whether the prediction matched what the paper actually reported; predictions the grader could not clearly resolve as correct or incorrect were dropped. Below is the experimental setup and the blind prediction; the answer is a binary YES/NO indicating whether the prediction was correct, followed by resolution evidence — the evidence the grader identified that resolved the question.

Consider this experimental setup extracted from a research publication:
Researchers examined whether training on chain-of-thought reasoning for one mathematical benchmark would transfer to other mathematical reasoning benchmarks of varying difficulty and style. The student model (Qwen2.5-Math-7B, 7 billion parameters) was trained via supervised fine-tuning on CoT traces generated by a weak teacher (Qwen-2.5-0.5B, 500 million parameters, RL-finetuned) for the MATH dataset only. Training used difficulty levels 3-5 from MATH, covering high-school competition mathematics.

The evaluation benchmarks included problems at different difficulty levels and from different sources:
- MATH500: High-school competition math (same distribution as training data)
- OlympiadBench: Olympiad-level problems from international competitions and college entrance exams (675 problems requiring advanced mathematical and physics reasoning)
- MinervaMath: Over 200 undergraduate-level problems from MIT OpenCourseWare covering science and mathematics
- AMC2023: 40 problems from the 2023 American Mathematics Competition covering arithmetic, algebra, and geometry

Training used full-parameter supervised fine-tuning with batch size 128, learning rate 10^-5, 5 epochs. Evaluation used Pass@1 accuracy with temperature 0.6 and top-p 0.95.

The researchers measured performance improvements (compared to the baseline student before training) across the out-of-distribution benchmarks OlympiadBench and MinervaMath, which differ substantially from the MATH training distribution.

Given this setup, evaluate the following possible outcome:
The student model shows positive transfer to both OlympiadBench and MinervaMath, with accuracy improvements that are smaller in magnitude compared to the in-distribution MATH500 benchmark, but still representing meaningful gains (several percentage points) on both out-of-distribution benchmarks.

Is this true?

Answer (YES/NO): NO